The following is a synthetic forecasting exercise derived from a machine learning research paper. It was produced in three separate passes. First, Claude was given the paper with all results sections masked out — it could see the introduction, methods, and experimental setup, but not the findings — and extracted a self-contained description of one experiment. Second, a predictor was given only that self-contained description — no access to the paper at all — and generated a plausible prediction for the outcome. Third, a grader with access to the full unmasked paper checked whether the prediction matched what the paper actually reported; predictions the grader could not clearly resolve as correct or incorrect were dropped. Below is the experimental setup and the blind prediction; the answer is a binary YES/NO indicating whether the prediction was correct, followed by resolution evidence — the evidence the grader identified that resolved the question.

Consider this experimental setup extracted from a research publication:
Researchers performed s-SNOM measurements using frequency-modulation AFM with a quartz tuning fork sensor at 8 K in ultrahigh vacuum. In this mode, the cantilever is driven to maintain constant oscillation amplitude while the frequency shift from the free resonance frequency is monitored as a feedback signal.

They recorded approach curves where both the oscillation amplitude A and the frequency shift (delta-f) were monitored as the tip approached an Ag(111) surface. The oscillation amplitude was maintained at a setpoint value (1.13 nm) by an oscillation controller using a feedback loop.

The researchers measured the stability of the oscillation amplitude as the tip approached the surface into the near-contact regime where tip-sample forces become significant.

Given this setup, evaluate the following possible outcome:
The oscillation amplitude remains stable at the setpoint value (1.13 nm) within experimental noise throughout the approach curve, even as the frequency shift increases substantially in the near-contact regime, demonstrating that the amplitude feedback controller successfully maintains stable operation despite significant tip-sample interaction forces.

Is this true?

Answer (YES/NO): NO